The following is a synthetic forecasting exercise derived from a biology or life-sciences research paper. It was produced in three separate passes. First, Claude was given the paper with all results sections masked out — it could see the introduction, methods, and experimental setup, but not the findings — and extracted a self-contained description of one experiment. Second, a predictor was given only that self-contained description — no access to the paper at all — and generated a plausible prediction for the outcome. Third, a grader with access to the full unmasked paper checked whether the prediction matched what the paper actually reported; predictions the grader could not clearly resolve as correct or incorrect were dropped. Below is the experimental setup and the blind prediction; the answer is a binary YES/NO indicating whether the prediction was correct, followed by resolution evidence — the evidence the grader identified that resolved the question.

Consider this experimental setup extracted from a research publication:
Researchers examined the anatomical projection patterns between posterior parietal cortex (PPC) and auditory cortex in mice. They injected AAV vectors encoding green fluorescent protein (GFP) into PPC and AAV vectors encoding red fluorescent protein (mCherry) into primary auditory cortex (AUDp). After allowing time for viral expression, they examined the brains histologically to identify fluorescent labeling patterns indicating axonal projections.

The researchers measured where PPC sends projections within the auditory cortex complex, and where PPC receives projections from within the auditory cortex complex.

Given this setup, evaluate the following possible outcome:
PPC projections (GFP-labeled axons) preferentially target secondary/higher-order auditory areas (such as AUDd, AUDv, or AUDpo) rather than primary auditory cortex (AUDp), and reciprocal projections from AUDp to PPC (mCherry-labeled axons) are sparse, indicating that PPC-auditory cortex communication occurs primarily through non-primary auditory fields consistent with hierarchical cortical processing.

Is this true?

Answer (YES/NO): NO